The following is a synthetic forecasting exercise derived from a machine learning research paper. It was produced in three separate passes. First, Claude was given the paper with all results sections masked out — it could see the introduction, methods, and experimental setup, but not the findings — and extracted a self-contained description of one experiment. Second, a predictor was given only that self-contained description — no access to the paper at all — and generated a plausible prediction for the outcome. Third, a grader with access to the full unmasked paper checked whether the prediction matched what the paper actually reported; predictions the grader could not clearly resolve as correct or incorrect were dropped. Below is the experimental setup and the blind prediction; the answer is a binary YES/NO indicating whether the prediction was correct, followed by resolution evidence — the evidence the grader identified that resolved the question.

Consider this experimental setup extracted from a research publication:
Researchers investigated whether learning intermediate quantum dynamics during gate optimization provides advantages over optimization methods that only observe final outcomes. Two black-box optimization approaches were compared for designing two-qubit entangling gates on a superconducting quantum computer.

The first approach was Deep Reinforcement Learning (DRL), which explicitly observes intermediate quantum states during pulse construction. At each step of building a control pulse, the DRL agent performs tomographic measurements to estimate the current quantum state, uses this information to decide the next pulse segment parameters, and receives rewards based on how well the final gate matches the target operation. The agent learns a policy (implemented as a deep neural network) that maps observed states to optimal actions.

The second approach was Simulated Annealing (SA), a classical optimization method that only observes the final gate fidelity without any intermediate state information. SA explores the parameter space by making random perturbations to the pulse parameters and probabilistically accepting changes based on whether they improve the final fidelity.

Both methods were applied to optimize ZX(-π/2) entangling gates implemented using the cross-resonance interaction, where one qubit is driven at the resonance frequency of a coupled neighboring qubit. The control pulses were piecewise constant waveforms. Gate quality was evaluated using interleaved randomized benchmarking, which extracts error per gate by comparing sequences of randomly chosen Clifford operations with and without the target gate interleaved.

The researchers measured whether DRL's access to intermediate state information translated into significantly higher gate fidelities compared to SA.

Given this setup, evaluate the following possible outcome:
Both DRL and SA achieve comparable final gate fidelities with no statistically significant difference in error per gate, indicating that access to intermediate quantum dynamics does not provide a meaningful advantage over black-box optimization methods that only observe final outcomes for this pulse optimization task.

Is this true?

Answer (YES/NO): YES